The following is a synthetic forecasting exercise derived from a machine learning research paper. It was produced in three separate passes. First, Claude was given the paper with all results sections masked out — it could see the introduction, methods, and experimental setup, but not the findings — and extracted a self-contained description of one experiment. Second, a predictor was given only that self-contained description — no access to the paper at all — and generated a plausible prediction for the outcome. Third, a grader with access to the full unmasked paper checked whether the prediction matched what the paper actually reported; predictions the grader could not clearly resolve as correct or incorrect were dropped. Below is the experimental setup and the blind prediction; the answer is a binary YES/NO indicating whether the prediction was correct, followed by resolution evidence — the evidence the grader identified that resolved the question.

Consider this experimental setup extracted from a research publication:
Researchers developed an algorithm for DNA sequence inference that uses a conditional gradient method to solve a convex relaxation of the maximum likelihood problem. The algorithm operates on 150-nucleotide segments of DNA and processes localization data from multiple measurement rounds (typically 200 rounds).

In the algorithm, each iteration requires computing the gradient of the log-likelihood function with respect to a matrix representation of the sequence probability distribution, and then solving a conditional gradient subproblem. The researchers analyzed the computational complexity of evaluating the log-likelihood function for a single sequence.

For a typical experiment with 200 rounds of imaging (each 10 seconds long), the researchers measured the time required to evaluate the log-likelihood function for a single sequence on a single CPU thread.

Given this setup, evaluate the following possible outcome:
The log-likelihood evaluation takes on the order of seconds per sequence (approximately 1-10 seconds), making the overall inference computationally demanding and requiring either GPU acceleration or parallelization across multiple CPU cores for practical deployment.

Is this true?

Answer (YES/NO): NO